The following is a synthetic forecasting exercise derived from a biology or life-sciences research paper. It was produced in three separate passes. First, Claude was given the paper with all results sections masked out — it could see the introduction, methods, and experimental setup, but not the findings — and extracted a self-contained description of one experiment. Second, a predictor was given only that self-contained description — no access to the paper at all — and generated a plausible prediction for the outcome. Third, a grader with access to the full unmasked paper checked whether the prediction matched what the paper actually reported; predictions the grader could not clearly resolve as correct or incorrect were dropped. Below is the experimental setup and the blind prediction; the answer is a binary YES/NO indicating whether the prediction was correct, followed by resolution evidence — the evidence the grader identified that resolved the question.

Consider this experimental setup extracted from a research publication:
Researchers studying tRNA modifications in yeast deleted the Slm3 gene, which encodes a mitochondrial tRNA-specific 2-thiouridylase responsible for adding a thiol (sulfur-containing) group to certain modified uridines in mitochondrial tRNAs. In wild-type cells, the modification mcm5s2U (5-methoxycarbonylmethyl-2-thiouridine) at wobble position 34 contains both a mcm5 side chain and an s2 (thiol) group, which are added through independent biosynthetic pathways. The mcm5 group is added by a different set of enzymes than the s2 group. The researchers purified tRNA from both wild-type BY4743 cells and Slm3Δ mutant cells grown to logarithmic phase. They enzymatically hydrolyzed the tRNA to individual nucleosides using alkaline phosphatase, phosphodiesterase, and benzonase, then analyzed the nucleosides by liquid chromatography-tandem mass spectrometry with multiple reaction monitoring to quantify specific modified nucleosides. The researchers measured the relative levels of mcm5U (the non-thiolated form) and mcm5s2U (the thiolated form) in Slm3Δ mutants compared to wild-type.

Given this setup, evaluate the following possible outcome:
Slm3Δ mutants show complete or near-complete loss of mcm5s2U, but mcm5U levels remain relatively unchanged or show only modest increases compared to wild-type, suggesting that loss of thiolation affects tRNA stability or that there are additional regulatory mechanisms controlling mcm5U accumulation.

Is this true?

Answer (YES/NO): NO